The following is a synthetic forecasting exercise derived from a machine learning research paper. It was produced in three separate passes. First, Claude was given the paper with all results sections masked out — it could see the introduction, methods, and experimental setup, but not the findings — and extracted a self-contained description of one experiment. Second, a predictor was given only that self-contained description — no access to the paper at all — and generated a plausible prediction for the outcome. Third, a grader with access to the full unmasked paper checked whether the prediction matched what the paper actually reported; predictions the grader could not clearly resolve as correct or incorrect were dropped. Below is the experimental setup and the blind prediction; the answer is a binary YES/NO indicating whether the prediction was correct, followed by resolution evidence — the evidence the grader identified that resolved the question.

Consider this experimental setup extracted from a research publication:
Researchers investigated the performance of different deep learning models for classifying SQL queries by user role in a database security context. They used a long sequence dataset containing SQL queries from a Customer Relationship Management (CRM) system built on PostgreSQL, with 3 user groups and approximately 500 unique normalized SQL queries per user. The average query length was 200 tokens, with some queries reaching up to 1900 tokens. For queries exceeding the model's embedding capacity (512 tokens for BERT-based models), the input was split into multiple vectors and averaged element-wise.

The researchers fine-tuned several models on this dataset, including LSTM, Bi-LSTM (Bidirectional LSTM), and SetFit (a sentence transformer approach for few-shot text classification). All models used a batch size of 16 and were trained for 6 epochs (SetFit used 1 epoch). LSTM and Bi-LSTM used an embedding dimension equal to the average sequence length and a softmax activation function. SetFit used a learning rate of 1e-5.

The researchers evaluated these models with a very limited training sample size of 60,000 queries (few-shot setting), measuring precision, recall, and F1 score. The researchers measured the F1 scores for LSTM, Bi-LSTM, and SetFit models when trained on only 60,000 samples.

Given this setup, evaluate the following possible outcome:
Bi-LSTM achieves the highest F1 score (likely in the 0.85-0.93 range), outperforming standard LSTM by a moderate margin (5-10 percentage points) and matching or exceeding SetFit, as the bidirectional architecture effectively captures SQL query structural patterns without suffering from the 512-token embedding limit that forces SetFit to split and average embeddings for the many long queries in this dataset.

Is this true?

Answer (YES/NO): NO